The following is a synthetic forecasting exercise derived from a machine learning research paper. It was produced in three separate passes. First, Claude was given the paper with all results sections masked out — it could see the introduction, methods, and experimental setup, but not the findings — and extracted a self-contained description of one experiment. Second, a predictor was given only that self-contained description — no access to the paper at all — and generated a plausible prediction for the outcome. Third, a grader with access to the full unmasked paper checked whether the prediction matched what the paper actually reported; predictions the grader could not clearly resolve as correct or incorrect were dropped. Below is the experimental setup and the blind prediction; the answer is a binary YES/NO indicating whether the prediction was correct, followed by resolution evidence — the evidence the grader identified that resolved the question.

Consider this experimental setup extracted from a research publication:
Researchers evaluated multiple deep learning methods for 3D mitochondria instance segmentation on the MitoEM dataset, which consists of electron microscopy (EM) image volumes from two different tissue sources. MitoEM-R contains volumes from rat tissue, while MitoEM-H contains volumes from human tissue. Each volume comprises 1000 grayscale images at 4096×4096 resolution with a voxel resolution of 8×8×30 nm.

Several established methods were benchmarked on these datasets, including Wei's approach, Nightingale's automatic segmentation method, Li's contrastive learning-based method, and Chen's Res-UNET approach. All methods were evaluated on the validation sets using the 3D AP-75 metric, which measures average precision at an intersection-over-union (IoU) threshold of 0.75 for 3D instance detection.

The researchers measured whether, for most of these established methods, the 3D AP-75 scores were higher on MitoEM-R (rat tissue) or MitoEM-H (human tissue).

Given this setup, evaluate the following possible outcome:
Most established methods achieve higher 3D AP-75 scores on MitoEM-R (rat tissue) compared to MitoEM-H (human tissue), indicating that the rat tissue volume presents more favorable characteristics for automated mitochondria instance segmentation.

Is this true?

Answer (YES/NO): YES